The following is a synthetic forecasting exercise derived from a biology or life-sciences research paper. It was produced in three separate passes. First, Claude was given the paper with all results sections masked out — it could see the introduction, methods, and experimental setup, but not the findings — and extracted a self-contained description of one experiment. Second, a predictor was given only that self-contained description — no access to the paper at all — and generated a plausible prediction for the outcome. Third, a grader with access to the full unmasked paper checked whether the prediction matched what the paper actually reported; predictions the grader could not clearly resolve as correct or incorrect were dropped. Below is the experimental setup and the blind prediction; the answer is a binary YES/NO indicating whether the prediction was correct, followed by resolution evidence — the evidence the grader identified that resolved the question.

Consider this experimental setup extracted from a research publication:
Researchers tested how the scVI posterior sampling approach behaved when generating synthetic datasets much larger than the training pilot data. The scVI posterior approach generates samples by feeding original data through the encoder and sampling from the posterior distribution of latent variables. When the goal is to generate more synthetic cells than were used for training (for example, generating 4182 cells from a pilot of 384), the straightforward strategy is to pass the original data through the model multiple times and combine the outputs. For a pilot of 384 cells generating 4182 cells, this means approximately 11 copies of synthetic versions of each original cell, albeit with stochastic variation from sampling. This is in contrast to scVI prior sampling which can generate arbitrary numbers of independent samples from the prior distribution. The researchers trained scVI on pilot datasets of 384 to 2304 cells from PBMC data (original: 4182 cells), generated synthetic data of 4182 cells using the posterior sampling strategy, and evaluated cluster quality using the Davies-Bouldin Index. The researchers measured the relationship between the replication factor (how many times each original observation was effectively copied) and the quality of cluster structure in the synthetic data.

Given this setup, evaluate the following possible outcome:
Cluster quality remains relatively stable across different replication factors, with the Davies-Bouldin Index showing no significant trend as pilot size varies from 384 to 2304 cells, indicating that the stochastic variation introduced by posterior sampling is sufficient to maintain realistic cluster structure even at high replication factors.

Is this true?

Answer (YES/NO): NO